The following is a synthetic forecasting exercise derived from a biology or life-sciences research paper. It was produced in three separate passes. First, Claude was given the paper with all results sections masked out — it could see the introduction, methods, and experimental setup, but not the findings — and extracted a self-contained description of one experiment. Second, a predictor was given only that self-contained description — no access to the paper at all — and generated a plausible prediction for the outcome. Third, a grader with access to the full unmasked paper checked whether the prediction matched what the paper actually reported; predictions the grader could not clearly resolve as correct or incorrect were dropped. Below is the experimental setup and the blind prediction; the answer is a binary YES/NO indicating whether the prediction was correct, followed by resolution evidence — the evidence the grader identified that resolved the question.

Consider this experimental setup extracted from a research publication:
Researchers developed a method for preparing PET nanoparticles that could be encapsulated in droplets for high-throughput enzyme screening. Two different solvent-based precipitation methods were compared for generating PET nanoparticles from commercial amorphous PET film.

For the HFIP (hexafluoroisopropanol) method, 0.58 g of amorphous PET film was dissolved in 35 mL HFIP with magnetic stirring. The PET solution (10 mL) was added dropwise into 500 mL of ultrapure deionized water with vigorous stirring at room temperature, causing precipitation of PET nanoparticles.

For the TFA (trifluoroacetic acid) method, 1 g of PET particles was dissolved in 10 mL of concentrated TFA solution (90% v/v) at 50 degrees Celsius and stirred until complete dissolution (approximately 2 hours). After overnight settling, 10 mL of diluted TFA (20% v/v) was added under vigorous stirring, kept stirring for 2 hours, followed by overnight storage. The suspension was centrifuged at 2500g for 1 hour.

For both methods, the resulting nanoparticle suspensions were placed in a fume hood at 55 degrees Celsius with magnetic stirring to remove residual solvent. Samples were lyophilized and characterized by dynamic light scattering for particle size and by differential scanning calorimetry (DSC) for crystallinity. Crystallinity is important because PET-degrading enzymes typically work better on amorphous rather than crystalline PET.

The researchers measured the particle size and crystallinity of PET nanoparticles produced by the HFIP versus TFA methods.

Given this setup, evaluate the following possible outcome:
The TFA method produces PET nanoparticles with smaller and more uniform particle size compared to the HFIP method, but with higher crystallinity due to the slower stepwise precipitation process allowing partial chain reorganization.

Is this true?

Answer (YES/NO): NO